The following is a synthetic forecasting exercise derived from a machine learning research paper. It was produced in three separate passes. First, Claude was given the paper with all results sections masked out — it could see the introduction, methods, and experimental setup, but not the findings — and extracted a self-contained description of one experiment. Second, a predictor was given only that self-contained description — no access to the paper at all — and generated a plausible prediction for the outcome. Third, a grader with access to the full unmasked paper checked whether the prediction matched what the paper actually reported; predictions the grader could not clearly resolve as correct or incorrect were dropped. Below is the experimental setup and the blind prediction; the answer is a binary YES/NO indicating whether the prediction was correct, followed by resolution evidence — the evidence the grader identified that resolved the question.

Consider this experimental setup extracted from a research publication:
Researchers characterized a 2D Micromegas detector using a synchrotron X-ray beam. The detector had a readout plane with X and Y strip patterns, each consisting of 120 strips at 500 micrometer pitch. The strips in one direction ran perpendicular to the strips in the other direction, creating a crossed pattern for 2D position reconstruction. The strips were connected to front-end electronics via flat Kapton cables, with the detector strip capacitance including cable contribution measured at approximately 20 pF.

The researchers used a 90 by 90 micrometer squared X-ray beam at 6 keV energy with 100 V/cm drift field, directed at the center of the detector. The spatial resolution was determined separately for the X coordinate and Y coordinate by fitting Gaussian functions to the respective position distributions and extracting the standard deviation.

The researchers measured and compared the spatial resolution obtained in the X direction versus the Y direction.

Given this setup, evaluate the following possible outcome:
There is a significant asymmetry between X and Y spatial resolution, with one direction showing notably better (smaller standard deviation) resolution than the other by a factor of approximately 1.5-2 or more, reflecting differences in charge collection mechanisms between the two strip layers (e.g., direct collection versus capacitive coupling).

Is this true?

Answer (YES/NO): NO